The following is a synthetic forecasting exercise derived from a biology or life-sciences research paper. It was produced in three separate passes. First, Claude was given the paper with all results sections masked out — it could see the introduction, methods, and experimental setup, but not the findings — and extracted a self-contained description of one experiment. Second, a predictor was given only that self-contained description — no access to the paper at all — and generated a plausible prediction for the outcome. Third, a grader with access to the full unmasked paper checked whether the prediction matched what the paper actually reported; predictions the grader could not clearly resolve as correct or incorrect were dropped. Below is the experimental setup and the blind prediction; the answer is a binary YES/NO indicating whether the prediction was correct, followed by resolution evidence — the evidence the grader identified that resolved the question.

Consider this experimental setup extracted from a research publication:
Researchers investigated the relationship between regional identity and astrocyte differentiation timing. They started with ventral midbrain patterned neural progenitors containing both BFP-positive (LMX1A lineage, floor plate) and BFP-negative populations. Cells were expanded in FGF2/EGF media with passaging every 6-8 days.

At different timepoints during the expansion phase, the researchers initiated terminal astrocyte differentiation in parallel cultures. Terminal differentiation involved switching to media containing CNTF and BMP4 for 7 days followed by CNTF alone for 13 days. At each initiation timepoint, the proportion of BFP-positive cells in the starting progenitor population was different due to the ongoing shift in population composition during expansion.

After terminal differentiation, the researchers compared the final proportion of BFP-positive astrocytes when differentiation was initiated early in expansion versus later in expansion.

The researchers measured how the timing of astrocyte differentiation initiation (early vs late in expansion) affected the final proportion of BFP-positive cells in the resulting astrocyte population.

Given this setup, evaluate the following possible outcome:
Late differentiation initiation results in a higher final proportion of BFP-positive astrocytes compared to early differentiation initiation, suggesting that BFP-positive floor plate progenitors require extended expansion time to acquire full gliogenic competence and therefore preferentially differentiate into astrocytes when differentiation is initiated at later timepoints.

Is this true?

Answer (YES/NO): NO